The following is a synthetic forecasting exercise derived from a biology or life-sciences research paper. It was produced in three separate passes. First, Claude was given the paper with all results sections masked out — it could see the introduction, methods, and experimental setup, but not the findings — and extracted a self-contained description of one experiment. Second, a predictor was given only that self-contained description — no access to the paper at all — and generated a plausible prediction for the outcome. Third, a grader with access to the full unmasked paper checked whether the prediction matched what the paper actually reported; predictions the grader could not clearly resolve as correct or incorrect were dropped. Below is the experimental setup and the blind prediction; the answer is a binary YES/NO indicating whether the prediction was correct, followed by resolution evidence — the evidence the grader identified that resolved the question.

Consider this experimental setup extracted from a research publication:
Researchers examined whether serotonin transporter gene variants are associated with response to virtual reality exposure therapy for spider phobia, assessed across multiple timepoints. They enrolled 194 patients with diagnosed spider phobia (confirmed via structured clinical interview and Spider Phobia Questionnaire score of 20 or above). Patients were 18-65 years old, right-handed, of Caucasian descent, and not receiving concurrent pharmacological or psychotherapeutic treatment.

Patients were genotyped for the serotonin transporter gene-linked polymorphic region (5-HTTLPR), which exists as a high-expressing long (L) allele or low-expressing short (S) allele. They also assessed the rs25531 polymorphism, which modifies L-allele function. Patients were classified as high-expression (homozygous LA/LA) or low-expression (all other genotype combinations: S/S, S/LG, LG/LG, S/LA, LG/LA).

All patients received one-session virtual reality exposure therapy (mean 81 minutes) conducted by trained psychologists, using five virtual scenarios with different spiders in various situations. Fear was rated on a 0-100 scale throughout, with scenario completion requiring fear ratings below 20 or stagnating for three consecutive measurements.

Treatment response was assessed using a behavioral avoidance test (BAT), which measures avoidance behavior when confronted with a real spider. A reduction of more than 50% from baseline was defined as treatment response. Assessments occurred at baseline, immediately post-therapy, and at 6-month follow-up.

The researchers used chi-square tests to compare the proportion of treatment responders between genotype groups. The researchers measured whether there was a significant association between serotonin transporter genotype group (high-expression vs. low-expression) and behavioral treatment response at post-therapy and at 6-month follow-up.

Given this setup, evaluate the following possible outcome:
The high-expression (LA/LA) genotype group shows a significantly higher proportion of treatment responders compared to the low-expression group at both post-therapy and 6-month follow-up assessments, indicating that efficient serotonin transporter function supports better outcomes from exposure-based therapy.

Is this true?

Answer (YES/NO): YES